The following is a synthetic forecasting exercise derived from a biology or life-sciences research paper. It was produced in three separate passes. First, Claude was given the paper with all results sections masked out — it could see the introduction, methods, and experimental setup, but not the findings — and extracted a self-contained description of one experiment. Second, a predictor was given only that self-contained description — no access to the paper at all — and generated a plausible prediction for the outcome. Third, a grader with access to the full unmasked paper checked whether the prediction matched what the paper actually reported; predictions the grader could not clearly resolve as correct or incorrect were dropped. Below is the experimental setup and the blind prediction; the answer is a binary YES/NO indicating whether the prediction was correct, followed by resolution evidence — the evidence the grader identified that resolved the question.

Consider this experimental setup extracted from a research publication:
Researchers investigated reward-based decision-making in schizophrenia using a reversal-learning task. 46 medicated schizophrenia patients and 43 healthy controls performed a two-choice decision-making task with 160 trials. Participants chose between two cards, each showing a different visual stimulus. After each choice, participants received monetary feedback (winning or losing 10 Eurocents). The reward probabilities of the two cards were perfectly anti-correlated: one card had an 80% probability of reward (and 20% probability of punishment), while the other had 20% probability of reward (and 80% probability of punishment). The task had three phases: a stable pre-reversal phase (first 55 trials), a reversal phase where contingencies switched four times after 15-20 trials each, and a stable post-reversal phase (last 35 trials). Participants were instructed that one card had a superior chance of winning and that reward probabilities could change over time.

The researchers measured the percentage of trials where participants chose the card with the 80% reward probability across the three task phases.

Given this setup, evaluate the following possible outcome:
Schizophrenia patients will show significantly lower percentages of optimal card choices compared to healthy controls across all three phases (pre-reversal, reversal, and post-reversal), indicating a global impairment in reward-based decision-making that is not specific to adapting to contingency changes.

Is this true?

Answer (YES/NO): YES